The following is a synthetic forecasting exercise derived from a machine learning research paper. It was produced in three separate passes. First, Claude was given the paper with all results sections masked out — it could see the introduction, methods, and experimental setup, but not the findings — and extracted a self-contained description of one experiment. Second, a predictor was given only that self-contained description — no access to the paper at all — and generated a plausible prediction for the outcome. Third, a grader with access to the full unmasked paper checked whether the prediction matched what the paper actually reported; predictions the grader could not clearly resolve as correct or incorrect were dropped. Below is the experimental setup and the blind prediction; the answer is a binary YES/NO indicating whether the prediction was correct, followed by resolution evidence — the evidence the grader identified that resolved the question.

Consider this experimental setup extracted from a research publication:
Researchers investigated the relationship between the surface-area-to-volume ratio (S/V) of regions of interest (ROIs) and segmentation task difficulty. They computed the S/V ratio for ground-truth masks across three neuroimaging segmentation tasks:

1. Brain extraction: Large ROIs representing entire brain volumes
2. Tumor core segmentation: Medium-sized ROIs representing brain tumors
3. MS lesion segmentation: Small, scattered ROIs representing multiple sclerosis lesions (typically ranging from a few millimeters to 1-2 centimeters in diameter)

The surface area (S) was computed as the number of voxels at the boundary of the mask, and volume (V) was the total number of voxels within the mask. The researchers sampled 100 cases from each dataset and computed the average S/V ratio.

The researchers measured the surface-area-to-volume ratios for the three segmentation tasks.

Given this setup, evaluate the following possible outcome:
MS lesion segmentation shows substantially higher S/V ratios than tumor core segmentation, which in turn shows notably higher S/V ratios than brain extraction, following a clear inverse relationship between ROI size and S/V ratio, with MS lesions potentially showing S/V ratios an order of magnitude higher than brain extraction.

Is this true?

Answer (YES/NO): YES